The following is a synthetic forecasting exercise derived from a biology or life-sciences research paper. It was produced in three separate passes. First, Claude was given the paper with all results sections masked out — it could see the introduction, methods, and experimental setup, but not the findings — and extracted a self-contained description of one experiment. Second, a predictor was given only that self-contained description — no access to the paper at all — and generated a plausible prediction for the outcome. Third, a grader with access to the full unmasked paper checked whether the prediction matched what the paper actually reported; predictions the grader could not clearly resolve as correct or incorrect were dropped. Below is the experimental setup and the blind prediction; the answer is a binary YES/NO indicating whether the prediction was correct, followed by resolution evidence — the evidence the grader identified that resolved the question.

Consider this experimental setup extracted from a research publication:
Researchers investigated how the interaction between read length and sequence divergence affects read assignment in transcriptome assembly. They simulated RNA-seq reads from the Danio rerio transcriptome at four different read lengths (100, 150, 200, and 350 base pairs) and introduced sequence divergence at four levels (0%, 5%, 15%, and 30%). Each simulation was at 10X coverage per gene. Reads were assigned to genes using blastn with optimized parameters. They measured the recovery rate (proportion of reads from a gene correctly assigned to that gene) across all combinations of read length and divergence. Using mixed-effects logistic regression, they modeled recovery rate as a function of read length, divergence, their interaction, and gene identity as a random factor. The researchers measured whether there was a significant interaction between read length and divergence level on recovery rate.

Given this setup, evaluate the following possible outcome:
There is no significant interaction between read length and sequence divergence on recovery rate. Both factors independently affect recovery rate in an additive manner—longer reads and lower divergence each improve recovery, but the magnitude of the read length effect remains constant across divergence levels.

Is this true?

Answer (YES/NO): NO